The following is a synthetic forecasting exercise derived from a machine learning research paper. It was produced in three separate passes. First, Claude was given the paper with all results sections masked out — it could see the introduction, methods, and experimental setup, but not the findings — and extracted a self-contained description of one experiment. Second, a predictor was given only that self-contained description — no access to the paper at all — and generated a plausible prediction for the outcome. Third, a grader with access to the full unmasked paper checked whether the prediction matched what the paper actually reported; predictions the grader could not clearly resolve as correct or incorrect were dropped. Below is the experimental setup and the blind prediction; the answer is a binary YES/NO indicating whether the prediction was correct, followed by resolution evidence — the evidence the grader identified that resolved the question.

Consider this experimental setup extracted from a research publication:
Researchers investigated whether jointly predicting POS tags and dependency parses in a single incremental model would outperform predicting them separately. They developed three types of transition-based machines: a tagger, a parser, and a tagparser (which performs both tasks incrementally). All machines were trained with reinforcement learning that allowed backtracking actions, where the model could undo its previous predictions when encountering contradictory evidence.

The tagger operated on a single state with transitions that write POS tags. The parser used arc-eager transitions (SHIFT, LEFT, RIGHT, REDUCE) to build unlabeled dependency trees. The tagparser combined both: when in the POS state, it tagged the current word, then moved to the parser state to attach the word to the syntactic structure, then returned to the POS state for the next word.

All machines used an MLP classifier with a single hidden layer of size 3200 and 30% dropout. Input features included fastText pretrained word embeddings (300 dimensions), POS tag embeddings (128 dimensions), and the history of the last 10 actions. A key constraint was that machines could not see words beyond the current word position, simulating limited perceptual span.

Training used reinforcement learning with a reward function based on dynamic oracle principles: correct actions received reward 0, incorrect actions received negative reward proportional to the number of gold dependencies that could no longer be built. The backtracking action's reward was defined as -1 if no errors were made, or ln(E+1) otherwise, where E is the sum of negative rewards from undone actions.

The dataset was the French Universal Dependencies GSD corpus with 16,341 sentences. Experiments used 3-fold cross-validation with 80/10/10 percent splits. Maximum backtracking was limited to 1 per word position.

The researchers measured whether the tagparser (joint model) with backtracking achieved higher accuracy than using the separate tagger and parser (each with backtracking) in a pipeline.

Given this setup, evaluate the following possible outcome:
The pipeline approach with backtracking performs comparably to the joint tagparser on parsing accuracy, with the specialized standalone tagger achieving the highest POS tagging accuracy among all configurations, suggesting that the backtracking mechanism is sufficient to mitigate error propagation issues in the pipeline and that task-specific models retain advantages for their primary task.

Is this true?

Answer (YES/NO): NO